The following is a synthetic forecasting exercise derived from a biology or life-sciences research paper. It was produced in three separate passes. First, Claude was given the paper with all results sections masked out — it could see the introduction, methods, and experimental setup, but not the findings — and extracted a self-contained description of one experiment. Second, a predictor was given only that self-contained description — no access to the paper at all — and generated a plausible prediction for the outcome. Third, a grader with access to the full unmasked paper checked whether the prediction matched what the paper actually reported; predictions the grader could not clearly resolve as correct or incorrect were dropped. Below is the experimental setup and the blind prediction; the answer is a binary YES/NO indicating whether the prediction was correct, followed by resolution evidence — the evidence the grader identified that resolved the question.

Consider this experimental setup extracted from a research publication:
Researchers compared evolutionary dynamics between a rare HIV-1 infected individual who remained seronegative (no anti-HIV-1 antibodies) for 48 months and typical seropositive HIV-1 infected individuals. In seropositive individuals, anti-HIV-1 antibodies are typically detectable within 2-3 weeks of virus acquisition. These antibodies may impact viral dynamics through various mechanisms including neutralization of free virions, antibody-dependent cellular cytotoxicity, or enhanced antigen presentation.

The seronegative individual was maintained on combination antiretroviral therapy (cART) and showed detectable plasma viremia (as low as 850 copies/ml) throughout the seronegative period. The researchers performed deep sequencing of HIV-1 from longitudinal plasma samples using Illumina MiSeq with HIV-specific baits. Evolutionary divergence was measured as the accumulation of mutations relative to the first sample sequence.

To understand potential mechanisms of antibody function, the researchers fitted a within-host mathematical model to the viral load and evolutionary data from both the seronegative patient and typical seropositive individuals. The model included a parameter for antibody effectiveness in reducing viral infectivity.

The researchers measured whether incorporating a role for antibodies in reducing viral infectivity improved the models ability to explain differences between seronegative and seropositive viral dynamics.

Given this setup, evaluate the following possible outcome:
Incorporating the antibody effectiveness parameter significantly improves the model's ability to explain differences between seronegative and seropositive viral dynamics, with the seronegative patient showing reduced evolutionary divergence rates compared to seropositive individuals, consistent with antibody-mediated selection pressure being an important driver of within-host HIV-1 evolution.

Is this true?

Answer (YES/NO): NO